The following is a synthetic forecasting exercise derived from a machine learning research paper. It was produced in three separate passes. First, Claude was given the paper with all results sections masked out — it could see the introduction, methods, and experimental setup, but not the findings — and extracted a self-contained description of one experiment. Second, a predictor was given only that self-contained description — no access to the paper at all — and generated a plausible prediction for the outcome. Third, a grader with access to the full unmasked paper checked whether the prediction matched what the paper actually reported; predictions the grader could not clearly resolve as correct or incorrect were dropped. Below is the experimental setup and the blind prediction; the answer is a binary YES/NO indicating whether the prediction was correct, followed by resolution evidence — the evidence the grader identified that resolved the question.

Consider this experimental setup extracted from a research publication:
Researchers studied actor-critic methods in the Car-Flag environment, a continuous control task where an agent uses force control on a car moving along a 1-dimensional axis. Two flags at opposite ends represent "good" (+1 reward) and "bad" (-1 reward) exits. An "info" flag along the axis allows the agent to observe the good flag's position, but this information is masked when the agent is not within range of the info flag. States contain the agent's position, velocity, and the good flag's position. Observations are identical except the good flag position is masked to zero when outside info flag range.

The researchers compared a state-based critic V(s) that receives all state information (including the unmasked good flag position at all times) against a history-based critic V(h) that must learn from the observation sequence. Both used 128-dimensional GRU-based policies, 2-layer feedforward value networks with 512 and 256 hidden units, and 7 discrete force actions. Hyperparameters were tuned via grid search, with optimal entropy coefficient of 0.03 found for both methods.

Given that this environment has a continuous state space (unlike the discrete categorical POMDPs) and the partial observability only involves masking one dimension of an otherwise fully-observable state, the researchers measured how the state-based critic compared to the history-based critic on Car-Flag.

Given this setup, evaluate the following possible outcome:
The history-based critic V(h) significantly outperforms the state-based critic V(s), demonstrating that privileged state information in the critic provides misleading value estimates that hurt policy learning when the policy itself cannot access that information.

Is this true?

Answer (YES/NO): NO